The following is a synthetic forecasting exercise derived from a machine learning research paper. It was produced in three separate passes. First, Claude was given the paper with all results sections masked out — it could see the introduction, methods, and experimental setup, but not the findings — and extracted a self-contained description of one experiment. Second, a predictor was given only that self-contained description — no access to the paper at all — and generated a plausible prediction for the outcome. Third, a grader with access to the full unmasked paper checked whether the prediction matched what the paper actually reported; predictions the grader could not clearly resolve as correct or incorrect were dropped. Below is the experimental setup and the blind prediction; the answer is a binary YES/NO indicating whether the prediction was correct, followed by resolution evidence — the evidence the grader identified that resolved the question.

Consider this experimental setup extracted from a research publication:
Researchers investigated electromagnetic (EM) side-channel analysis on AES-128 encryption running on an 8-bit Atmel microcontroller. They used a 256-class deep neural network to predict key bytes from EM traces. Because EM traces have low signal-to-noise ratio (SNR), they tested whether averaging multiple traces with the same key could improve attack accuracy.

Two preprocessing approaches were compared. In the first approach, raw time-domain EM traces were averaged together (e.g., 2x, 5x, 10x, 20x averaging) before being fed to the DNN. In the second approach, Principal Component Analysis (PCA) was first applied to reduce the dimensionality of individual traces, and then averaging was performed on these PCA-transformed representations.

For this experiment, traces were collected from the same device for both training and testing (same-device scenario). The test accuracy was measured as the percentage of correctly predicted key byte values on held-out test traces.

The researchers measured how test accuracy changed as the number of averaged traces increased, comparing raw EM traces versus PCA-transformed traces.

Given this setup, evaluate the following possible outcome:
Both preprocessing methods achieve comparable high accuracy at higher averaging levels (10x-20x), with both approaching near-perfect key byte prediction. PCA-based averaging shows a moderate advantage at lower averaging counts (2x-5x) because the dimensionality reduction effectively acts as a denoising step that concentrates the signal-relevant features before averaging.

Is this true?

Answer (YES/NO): NO